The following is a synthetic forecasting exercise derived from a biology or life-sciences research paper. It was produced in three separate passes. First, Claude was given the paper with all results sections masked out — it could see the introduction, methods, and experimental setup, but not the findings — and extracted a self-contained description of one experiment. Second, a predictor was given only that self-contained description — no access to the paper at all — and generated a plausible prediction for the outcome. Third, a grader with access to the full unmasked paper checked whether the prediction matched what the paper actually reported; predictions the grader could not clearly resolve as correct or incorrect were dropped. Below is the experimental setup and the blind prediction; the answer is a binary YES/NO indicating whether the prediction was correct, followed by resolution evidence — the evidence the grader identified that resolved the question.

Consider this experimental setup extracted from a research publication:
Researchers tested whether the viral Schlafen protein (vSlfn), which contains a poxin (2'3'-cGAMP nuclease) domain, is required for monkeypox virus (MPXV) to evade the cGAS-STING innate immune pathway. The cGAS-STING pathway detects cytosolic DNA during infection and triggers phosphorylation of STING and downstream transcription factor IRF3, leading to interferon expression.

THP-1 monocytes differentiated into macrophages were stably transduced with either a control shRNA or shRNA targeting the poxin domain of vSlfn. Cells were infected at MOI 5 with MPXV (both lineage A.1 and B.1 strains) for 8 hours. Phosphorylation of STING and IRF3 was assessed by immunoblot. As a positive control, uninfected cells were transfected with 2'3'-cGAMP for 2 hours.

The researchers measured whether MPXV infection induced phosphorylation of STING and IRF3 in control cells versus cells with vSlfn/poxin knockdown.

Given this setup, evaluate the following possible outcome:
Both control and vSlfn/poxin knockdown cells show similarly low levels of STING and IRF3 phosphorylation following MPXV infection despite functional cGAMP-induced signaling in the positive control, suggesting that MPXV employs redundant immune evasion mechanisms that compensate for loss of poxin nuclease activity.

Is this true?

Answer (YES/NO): NO